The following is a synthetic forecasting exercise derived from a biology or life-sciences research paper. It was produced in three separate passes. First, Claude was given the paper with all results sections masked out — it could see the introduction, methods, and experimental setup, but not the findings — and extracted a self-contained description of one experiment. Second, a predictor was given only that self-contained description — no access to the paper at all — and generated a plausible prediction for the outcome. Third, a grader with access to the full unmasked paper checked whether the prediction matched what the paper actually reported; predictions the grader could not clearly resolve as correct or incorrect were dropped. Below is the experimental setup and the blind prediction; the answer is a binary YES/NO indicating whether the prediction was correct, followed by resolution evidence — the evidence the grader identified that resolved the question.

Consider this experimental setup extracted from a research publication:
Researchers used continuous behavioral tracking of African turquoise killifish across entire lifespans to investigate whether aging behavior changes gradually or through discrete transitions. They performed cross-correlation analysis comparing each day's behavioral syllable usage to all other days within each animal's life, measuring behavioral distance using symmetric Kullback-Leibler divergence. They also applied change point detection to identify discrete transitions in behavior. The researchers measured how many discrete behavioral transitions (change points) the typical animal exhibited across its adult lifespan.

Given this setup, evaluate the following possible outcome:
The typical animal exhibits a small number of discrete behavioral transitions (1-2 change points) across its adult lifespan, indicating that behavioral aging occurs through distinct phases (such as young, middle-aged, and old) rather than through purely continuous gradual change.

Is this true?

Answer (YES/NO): NO